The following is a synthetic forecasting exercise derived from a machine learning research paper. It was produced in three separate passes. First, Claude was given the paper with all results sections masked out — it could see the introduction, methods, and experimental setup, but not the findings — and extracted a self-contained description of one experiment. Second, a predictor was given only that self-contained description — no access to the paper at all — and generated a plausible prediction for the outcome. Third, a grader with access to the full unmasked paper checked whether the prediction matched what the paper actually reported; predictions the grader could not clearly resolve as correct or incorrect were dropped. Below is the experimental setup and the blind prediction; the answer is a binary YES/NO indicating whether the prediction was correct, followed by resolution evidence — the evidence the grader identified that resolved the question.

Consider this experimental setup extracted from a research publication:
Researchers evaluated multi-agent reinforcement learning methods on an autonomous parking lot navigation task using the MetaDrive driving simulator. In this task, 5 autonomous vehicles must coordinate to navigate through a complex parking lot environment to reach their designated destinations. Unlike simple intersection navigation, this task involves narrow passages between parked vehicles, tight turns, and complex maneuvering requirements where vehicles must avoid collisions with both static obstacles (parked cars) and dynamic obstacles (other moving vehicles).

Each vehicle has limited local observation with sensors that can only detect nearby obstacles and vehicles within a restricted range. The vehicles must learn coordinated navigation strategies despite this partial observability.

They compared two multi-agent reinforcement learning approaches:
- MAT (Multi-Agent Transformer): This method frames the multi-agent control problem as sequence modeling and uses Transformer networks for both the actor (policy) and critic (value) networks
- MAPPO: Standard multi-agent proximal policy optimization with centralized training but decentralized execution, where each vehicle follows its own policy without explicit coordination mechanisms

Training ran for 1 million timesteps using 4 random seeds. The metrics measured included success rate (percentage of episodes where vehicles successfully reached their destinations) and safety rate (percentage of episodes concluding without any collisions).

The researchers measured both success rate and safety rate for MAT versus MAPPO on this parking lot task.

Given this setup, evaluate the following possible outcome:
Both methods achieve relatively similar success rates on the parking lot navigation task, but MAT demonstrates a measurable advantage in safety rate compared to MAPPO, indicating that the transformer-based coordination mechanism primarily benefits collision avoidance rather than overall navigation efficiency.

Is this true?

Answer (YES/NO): NO